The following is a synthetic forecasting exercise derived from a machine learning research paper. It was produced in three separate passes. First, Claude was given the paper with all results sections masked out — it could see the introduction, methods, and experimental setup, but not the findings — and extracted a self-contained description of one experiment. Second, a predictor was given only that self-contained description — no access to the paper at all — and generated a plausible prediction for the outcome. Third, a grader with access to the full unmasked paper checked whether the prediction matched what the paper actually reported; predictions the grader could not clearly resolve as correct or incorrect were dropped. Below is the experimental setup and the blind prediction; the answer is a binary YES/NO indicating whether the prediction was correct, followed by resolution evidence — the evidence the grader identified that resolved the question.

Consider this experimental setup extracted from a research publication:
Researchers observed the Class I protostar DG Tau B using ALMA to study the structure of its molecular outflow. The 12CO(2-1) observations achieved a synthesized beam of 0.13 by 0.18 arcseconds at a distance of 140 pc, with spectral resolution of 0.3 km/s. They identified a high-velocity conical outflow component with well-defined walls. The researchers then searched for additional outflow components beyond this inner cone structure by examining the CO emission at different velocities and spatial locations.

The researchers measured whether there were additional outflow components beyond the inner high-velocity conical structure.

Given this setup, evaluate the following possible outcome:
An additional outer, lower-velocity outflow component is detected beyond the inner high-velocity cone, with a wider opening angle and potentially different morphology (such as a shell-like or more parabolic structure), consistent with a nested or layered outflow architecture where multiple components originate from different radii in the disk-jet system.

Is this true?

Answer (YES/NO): YES